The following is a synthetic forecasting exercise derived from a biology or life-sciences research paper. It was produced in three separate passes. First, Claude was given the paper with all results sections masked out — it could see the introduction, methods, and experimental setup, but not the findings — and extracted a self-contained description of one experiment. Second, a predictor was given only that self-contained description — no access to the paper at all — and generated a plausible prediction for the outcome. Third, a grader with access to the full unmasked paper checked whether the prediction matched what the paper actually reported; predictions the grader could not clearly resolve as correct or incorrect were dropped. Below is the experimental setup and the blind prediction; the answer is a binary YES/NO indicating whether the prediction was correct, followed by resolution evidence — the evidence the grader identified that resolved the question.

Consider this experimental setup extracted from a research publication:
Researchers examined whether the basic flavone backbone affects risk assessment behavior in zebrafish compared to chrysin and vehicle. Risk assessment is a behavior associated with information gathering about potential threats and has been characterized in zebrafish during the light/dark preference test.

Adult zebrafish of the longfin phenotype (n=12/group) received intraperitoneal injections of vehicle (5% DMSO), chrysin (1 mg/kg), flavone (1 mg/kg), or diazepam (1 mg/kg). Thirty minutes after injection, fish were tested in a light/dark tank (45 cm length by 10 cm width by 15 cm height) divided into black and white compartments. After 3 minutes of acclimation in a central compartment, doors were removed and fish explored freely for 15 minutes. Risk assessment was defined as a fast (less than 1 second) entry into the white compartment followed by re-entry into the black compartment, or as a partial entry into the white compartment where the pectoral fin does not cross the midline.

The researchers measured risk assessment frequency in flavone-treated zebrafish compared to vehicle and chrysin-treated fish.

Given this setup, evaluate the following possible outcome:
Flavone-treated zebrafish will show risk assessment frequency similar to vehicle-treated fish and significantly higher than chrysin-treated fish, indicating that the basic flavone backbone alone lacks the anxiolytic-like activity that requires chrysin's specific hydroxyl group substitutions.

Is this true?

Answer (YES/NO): NO